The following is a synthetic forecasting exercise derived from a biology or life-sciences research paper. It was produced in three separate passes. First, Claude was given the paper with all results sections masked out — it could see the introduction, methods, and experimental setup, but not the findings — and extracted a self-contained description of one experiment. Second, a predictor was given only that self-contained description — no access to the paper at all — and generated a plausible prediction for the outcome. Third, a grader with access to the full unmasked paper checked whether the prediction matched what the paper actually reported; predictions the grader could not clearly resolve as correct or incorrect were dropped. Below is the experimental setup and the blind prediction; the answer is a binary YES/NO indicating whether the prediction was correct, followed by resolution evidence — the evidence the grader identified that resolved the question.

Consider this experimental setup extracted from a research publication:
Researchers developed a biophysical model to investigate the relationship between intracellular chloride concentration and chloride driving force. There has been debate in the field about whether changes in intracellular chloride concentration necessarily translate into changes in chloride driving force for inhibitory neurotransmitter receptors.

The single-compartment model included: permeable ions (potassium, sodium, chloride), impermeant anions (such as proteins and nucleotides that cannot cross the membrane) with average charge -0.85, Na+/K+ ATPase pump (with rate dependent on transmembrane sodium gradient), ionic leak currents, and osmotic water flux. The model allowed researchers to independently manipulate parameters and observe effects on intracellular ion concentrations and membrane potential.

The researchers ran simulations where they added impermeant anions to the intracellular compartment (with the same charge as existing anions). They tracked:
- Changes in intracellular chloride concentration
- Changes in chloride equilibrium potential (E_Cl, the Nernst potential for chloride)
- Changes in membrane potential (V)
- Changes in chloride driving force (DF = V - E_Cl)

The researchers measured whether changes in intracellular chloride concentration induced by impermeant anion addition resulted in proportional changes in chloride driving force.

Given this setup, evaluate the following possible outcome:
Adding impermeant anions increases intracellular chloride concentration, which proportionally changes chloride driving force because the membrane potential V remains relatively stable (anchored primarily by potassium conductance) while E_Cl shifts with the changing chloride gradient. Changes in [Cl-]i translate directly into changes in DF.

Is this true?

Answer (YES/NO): NO